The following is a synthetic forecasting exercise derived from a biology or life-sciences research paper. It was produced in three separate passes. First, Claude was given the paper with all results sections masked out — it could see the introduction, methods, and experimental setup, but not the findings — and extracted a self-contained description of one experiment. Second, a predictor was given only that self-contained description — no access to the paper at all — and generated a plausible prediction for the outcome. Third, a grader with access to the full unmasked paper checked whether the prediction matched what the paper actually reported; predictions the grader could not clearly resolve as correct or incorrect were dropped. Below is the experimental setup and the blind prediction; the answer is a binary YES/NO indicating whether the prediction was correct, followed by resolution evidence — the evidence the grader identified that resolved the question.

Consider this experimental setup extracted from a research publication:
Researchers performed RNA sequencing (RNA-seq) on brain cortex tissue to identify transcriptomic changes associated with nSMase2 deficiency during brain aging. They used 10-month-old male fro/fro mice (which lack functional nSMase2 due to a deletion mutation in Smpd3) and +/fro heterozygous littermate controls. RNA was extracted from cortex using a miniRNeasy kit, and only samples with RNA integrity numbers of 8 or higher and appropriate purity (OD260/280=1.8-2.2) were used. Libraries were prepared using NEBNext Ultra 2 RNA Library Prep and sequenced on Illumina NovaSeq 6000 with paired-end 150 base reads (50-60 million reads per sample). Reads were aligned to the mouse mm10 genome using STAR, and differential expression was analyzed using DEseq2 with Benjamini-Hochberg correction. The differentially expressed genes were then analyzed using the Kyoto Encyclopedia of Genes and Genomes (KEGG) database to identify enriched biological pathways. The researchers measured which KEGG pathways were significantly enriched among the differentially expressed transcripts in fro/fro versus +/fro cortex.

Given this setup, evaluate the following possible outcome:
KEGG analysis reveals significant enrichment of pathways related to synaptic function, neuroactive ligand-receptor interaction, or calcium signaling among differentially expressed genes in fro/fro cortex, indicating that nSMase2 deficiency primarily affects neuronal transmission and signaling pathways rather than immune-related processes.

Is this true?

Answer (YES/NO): YES